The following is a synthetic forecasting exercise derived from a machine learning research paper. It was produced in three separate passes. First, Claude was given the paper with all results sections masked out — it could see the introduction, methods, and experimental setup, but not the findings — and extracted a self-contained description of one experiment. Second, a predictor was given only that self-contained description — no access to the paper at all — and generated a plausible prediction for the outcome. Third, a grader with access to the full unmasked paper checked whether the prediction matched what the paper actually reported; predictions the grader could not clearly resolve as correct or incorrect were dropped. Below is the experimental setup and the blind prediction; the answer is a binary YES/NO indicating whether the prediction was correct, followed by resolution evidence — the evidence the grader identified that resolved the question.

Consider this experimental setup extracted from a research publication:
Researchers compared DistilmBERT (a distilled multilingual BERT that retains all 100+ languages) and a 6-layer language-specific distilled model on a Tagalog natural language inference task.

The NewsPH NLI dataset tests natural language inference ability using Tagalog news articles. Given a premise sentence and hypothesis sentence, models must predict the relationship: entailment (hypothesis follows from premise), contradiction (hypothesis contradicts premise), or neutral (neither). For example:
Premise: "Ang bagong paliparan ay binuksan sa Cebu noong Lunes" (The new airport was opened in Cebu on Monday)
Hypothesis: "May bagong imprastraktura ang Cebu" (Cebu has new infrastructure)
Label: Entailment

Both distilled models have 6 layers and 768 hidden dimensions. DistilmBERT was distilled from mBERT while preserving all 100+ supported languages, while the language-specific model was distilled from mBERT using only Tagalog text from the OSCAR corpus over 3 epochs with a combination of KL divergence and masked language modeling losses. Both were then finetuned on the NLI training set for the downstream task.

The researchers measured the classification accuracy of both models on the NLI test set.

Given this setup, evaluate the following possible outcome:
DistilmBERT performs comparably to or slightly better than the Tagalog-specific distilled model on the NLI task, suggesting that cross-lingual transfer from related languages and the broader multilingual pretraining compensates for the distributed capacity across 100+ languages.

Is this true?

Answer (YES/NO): NO